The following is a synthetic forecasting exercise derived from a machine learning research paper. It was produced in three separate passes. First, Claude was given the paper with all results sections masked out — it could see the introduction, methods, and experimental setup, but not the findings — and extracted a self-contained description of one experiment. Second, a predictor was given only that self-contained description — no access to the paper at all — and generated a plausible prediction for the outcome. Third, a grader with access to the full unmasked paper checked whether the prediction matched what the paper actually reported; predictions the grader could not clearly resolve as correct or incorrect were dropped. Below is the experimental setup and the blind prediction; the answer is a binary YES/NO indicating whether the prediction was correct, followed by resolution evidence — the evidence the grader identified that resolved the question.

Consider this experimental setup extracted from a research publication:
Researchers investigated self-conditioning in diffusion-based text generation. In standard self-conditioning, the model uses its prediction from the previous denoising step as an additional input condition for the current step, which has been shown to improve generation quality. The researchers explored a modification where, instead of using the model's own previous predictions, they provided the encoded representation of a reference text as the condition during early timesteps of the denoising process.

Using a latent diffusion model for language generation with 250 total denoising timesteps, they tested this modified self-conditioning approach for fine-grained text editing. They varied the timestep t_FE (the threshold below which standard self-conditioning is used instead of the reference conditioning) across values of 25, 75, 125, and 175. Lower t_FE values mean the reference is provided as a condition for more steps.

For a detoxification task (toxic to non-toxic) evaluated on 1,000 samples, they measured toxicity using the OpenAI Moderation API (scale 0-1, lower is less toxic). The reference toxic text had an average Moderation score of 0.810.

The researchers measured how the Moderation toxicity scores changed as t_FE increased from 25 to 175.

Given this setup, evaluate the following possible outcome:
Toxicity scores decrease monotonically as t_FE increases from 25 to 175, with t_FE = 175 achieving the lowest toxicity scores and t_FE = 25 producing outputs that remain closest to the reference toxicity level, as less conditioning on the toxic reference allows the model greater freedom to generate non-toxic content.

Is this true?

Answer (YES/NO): YES